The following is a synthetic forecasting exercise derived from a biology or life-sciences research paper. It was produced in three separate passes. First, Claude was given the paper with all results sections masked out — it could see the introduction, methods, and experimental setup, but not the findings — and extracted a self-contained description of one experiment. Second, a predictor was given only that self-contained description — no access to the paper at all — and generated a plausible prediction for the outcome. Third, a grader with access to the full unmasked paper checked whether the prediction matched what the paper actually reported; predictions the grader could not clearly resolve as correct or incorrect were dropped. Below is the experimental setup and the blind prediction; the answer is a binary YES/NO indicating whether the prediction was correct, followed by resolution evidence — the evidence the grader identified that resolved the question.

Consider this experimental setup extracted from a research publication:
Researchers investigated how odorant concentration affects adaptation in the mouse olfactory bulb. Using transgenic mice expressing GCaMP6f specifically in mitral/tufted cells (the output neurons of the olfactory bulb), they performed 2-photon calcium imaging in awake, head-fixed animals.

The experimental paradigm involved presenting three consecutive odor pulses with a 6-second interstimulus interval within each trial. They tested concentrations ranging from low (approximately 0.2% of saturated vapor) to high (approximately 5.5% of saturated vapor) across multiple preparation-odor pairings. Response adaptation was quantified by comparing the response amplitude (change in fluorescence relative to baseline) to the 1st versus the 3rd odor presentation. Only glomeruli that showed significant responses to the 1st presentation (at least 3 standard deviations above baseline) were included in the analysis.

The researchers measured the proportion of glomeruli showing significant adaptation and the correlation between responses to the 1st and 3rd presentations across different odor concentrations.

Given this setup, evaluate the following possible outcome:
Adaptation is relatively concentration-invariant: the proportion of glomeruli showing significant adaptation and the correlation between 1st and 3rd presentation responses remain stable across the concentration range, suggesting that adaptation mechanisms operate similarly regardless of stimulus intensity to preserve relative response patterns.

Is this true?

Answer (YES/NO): NO